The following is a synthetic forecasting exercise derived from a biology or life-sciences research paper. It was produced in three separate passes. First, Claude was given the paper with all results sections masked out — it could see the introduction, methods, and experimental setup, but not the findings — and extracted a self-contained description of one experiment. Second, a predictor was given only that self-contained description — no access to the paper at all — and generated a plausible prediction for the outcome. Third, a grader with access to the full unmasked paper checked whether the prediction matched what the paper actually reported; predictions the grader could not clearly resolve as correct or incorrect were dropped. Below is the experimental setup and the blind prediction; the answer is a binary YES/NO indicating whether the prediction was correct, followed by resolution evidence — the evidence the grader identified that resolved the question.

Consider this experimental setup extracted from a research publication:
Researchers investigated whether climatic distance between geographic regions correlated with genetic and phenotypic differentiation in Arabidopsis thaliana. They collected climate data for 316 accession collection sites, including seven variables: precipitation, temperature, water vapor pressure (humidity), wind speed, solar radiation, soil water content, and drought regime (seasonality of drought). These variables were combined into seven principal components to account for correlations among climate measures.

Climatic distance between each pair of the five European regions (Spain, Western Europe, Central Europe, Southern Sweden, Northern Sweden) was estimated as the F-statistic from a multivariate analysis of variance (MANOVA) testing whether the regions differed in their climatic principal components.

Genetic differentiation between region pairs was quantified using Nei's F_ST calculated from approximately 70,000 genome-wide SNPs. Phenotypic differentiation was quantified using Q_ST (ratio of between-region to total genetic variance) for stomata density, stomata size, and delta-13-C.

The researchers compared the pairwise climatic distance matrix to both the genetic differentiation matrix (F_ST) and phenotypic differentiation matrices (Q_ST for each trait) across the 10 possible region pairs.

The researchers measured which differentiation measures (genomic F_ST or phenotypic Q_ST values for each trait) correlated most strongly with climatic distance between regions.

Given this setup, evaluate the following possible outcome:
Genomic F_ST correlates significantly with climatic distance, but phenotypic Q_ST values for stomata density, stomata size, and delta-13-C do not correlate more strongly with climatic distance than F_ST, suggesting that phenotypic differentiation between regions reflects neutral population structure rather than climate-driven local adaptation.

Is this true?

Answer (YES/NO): NO